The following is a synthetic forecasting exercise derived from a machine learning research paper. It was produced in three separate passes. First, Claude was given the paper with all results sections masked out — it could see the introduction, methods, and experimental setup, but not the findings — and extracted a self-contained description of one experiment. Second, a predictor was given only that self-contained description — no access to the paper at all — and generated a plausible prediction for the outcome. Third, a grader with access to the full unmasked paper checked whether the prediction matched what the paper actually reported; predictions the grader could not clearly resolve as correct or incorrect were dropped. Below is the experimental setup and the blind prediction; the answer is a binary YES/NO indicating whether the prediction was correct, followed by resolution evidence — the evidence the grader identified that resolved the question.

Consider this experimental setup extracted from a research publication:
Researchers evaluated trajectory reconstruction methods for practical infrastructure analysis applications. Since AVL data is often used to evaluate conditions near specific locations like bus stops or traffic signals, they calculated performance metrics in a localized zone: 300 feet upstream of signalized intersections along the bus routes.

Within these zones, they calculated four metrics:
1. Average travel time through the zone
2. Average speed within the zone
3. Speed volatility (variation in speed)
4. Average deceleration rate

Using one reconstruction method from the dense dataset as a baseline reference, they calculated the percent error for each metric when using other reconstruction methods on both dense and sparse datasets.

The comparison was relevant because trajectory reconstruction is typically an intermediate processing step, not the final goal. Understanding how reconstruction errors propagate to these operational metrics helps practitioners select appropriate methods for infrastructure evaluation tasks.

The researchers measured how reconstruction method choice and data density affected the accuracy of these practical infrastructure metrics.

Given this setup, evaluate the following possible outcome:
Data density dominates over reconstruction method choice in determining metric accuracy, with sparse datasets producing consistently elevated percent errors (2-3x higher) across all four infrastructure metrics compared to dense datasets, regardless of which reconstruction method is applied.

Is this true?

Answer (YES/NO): NO